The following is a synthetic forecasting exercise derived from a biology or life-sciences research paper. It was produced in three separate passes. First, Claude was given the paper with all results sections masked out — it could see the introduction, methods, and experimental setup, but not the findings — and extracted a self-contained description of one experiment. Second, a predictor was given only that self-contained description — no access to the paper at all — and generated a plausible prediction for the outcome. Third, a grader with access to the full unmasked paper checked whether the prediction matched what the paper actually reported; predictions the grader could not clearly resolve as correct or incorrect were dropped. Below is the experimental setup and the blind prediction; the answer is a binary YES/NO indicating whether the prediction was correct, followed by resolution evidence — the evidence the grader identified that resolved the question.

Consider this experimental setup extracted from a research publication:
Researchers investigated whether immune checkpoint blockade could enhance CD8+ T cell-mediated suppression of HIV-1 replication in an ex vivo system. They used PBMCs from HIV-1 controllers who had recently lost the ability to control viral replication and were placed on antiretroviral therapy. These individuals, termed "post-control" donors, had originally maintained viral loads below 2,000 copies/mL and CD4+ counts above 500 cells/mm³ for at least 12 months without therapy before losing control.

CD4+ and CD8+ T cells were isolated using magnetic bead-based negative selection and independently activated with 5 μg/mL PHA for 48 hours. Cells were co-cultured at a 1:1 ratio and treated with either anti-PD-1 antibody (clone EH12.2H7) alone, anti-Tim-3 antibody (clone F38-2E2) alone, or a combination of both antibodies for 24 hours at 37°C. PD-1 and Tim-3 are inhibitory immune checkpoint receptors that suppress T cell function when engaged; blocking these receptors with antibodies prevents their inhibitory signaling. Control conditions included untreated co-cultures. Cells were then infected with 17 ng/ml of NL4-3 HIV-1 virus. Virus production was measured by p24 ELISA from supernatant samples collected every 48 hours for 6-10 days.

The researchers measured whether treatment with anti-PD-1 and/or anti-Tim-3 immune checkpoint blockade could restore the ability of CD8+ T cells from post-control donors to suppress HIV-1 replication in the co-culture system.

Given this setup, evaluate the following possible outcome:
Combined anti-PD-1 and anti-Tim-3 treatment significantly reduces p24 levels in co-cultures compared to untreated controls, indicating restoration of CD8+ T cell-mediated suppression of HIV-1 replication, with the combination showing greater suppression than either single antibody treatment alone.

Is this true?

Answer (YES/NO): YES